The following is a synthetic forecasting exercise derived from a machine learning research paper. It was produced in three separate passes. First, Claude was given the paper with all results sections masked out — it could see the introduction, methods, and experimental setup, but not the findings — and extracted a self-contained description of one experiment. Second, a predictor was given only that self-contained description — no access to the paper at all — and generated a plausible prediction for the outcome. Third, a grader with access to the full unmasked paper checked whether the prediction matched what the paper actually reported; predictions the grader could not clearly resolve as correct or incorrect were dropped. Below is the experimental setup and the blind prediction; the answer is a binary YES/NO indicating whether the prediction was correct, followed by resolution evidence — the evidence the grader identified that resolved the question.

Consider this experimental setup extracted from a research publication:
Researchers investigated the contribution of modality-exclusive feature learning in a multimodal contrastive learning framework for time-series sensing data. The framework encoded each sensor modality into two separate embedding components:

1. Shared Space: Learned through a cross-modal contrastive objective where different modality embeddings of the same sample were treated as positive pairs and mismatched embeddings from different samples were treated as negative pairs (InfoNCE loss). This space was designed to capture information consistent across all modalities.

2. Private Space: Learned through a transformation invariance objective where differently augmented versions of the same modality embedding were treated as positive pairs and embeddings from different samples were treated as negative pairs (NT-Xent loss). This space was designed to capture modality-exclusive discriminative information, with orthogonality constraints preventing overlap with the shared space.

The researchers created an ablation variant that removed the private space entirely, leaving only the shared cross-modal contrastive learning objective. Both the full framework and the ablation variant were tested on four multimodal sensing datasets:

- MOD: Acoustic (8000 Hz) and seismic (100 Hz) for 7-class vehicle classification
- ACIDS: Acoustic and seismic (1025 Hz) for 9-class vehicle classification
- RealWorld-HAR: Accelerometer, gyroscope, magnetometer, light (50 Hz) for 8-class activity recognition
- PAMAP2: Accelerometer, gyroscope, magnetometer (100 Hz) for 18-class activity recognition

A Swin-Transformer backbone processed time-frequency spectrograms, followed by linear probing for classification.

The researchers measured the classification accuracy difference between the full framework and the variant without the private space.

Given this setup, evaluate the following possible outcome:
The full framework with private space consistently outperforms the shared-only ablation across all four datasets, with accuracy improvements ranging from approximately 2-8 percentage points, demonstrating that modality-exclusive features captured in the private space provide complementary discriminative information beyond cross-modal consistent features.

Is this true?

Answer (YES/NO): YES